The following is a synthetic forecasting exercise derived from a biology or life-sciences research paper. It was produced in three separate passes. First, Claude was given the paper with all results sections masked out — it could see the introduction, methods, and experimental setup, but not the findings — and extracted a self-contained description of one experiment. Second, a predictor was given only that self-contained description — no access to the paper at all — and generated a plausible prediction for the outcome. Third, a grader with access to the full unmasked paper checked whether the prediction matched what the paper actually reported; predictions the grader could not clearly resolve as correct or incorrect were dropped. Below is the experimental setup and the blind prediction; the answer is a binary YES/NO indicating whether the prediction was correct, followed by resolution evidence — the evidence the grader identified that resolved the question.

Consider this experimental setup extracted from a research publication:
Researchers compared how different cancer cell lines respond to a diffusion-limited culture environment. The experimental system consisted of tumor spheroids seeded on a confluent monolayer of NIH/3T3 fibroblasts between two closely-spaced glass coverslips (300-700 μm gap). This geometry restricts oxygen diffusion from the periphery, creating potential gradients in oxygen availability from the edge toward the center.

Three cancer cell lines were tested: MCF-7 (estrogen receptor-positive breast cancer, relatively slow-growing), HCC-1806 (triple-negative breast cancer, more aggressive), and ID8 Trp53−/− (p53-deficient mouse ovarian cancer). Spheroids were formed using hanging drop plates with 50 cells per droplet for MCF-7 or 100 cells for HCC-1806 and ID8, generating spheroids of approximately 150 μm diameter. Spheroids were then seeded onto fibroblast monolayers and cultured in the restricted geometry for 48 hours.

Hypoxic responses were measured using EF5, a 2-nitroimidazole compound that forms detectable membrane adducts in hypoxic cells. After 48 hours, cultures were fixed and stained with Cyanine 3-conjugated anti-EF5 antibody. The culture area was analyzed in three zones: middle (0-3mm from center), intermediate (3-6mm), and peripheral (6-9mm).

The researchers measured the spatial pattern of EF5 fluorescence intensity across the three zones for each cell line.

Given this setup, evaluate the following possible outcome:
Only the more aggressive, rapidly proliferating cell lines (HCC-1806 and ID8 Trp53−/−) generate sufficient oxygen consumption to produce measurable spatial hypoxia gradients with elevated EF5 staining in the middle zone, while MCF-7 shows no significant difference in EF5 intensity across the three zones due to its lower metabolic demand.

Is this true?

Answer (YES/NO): NO